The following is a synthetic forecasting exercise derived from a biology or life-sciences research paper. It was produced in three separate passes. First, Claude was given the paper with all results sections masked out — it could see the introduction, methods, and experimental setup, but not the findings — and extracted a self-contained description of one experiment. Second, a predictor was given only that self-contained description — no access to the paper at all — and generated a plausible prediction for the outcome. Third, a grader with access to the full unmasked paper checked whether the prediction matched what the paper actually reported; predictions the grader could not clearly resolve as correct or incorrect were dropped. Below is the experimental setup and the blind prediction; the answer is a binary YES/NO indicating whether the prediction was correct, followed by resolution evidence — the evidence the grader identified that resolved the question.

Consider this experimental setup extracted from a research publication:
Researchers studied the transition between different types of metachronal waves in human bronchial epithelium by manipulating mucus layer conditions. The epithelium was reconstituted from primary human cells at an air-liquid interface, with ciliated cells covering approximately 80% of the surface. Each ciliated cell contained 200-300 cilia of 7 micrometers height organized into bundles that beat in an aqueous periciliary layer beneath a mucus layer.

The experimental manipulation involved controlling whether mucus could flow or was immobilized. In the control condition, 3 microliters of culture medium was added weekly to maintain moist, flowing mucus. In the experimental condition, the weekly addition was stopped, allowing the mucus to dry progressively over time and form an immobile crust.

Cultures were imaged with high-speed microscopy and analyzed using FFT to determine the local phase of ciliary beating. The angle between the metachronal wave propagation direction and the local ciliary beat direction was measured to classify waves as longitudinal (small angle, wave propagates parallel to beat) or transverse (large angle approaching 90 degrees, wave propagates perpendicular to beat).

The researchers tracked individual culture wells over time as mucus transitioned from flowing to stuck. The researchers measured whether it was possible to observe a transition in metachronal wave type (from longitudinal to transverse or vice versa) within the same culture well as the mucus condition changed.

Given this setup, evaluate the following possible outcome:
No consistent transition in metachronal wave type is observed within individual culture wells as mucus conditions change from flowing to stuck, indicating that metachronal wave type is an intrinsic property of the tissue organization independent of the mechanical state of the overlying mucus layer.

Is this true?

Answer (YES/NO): NO